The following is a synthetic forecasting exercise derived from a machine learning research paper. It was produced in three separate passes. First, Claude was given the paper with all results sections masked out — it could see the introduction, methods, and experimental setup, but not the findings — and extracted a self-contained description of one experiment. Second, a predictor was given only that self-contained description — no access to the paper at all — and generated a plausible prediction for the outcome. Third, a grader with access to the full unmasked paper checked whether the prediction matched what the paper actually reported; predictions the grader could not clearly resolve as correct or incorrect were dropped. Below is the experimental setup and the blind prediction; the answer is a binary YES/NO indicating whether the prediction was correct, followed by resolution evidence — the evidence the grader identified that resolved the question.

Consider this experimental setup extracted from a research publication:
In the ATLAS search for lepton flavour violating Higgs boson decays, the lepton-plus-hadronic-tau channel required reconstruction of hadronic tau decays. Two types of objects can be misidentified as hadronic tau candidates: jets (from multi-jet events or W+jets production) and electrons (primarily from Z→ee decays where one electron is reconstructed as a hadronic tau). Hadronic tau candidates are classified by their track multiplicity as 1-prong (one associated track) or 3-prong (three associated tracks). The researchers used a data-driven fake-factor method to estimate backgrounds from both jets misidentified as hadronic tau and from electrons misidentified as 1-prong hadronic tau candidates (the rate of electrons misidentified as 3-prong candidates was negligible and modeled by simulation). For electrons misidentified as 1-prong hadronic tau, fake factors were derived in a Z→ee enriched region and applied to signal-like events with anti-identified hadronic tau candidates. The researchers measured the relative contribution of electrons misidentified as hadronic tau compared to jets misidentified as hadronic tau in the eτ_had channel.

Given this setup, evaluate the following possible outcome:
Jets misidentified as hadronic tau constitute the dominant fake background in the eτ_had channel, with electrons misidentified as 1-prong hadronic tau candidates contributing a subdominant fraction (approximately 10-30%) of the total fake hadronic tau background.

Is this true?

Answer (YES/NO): YES